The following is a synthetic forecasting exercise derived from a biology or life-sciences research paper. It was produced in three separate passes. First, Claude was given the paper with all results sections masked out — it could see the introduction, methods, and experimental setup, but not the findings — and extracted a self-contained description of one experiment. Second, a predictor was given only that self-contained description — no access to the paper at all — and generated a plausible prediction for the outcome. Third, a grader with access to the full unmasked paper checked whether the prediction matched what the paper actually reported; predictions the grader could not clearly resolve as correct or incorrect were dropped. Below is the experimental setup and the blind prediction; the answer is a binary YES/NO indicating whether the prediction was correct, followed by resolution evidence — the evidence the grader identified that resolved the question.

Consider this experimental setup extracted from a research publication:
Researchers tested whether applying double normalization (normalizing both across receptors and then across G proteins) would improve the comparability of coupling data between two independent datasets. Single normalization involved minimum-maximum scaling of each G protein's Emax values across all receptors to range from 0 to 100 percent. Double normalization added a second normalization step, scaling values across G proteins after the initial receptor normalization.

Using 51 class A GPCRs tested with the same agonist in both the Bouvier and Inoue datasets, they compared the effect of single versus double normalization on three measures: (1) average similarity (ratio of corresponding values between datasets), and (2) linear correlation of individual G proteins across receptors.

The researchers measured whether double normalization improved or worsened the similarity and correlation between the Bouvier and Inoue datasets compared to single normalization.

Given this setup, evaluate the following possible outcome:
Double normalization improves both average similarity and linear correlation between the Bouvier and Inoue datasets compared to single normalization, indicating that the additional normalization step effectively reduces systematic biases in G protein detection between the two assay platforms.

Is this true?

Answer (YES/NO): NO